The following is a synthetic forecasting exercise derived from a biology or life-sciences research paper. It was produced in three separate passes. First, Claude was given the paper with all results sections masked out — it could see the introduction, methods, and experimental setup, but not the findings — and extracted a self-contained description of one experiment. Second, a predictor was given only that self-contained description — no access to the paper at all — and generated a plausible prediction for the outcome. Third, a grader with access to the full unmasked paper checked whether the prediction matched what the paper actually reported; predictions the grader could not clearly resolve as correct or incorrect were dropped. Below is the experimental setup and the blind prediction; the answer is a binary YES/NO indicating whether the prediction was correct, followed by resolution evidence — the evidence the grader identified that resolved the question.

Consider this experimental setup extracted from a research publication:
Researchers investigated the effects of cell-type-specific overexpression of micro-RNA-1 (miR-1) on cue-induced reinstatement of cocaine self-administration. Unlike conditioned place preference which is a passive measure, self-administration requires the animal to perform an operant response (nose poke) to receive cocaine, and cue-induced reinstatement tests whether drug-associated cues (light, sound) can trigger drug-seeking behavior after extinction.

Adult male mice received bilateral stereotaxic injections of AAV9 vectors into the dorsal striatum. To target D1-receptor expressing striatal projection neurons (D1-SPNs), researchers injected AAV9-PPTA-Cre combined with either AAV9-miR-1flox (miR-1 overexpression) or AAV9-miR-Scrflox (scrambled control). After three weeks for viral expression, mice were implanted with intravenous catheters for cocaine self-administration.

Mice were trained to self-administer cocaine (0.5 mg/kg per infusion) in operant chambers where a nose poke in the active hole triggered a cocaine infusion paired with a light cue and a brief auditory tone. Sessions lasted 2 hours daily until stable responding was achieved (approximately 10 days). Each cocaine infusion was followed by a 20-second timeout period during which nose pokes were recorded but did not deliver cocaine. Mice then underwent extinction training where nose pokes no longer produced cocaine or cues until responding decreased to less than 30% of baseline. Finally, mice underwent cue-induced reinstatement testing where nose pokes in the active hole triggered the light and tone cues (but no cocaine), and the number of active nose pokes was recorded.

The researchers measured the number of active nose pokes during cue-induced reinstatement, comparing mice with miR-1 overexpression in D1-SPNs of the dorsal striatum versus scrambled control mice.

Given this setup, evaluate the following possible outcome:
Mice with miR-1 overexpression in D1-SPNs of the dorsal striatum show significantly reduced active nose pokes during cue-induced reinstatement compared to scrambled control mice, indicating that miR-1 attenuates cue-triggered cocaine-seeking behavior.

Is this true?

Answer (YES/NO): NO